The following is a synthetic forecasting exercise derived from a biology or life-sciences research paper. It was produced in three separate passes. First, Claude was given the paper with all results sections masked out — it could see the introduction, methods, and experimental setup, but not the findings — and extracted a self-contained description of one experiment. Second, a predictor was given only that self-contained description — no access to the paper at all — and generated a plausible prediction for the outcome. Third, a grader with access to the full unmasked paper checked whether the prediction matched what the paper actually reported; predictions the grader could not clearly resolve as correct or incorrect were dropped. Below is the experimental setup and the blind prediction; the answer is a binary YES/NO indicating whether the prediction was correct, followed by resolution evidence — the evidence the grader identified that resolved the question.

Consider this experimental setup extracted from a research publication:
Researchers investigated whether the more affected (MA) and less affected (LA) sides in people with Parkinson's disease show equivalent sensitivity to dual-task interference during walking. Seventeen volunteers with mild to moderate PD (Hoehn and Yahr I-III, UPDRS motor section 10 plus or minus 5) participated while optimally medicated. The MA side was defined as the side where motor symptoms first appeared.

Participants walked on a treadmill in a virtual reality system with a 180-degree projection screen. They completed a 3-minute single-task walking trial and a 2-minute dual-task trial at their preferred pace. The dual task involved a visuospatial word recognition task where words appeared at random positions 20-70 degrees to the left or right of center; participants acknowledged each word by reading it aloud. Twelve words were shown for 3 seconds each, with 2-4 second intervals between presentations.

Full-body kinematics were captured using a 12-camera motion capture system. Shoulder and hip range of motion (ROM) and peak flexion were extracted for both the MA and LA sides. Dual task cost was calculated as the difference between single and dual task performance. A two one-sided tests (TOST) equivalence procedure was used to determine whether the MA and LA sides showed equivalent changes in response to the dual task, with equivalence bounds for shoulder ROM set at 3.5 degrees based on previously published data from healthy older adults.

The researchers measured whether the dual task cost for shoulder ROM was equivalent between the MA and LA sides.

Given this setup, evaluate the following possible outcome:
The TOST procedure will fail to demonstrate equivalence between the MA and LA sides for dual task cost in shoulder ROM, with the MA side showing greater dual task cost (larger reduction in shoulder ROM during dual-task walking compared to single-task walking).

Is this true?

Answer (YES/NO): NO